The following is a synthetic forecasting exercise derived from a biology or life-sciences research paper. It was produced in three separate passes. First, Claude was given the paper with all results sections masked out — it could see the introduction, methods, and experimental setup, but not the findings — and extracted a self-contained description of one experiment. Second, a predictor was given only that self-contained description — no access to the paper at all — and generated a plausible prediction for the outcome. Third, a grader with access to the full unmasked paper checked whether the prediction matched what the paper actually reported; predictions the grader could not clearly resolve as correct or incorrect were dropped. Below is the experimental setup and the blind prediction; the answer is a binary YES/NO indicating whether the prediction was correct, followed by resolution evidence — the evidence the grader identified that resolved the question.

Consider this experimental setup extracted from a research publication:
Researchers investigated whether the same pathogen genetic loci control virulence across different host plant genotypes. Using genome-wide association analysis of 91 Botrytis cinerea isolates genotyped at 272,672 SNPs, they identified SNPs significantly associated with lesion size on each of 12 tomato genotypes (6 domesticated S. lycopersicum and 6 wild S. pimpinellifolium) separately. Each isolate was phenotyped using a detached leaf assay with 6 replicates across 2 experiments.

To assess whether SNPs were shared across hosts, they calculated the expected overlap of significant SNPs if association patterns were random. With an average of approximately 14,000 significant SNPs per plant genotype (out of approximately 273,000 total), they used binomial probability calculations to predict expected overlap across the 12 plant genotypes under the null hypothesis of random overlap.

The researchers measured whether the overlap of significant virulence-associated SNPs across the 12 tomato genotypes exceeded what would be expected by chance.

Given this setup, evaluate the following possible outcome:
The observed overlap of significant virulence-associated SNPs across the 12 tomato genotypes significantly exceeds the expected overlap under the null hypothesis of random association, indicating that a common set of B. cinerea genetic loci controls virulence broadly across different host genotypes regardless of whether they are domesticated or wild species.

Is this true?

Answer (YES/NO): YES